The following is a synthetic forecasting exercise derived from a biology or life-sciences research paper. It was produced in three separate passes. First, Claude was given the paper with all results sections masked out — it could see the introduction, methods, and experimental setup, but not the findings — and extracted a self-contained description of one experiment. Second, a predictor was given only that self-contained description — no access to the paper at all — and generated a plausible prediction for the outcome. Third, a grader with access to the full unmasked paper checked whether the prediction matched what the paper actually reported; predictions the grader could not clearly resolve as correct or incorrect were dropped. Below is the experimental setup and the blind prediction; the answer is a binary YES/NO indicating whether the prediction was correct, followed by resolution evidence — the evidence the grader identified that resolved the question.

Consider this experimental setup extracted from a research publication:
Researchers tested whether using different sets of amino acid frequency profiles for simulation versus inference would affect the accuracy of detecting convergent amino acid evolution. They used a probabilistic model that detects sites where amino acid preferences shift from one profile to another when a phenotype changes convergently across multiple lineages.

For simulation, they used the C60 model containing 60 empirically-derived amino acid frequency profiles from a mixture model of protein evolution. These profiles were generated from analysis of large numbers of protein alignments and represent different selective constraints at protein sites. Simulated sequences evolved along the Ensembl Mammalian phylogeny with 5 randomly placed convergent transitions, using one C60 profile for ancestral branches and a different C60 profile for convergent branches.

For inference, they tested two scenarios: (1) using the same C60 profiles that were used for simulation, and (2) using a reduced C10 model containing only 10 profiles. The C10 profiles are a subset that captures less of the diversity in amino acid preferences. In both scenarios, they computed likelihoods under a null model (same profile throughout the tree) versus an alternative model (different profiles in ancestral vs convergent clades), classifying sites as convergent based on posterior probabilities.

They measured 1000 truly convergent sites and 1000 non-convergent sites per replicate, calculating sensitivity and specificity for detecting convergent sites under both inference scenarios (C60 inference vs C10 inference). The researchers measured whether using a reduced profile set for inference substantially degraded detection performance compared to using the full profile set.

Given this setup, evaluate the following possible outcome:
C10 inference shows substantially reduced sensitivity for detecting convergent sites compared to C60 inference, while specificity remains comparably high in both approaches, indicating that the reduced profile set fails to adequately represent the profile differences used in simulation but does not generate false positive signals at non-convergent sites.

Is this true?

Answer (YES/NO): NO